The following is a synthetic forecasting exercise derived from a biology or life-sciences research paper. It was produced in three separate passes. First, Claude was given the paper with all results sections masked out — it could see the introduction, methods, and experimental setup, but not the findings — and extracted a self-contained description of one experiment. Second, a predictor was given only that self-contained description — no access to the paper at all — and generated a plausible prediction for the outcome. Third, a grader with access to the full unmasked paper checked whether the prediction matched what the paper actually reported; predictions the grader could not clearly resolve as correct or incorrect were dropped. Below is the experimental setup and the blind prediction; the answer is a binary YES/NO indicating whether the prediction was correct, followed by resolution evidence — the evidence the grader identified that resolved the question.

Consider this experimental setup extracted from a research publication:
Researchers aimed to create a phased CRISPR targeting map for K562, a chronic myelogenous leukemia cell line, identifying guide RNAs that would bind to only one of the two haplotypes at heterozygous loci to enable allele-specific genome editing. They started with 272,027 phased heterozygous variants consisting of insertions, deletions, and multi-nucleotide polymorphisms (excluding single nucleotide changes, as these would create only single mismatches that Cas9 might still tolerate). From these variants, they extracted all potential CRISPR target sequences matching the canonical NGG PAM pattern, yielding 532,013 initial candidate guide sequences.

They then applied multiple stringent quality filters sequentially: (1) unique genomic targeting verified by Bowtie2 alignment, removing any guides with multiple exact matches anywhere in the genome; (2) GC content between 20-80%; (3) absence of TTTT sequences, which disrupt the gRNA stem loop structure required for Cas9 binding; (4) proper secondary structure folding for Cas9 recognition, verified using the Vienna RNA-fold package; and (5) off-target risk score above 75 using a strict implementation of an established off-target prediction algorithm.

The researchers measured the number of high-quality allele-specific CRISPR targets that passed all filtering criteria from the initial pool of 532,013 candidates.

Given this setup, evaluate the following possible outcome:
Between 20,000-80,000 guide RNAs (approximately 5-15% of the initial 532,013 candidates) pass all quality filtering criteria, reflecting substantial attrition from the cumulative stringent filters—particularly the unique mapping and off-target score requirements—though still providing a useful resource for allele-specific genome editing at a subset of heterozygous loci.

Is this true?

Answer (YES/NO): YES